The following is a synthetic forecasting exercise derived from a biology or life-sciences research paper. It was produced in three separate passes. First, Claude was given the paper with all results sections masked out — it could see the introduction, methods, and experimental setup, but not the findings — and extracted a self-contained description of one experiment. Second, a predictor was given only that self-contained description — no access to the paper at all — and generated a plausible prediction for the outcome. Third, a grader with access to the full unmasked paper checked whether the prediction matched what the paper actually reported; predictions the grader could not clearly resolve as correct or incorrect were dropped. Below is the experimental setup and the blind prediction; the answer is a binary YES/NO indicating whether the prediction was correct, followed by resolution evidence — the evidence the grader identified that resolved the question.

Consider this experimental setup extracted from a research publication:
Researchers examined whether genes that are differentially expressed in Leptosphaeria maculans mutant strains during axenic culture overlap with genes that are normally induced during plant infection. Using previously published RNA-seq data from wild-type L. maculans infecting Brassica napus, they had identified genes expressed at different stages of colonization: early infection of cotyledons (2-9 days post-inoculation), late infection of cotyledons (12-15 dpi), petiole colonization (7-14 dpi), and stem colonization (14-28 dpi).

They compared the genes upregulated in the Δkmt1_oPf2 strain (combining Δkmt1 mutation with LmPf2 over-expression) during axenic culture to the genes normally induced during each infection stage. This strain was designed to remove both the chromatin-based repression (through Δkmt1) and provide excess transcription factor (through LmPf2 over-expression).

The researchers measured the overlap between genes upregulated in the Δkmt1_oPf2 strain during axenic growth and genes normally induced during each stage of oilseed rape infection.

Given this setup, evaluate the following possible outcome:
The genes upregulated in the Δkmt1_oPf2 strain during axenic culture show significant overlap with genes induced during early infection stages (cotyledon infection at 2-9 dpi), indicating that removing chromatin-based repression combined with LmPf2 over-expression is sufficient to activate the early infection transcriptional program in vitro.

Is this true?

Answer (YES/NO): YES